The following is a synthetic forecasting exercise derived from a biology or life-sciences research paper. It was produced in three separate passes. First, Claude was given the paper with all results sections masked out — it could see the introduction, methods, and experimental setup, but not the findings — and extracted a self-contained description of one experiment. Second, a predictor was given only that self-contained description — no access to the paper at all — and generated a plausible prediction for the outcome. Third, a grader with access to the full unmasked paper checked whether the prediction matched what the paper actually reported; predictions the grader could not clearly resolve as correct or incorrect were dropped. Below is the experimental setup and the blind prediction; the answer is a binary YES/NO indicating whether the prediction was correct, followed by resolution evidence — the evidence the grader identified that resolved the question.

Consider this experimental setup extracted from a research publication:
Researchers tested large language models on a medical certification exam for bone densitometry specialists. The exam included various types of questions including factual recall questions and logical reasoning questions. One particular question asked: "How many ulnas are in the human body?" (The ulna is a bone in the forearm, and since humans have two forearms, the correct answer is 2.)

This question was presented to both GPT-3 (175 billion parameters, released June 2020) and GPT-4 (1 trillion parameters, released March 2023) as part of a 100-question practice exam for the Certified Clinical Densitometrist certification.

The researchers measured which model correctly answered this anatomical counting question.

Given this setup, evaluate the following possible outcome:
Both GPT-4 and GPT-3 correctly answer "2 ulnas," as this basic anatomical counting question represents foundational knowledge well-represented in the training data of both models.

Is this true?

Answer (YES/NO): NO